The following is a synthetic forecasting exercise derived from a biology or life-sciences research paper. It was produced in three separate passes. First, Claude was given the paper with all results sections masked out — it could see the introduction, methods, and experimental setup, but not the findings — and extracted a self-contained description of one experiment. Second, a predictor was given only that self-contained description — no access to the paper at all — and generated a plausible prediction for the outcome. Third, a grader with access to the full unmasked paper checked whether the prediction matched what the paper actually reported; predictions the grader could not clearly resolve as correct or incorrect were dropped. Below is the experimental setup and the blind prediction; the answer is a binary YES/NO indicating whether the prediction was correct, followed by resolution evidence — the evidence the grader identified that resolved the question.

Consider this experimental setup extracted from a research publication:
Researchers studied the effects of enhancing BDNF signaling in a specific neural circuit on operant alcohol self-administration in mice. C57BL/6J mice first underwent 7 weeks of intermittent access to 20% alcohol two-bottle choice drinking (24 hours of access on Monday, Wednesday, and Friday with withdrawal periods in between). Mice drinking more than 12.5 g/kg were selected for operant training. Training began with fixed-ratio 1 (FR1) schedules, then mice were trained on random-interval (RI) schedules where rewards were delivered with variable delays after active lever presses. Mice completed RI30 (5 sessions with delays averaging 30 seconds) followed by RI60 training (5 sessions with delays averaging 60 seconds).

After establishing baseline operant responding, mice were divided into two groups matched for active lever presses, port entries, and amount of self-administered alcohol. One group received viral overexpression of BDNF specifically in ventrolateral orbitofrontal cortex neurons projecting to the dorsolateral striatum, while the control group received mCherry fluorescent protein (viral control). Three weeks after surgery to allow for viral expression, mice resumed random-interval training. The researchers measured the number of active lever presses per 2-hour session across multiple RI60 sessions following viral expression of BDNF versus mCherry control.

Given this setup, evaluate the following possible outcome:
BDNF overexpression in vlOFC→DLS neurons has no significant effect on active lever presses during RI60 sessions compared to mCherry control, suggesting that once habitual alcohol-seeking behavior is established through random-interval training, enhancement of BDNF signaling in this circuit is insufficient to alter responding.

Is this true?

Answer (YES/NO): NO